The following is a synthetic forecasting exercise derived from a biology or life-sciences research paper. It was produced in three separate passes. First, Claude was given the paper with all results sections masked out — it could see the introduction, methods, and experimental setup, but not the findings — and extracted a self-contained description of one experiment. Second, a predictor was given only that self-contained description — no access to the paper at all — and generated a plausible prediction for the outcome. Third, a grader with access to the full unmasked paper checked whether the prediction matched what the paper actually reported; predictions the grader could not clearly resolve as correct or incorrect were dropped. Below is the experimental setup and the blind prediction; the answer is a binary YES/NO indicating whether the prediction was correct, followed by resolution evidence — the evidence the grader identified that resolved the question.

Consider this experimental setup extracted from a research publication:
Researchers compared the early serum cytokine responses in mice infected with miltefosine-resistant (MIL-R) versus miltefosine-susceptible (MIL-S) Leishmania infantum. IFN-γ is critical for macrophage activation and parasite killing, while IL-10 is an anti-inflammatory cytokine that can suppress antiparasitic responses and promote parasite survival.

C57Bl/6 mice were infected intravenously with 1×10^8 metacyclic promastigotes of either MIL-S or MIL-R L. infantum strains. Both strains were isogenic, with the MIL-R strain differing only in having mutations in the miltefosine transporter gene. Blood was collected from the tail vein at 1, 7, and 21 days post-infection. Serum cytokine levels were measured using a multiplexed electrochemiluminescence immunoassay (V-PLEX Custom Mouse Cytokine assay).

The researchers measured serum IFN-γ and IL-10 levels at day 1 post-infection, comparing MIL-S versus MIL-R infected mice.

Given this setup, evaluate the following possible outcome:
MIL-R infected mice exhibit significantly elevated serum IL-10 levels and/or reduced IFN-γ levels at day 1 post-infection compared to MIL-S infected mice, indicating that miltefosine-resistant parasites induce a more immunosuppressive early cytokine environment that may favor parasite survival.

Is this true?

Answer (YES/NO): NO